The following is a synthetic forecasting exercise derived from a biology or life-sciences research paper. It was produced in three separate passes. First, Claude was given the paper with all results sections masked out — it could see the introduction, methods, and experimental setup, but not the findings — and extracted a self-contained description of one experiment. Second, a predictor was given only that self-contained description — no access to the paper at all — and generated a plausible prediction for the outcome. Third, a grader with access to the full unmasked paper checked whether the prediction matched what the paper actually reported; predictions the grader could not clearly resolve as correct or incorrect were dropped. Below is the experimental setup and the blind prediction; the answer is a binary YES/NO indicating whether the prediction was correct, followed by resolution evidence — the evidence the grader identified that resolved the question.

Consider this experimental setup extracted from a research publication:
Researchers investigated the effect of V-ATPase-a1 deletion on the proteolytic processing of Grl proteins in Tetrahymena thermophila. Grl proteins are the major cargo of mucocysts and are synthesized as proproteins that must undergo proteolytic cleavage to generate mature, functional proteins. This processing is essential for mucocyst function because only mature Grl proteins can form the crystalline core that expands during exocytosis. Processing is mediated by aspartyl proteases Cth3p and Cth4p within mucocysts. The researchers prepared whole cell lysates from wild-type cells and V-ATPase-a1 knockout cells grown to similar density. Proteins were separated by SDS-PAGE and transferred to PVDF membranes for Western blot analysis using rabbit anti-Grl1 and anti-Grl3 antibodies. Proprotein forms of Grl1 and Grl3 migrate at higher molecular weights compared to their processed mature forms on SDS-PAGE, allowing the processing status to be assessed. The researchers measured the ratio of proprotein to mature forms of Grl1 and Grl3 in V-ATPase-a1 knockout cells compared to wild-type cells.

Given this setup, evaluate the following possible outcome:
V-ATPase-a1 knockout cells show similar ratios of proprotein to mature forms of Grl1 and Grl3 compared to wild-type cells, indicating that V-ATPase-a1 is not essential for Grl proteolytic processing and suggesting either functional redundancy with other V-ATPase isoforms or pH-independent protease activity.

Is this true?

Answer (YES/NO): NO